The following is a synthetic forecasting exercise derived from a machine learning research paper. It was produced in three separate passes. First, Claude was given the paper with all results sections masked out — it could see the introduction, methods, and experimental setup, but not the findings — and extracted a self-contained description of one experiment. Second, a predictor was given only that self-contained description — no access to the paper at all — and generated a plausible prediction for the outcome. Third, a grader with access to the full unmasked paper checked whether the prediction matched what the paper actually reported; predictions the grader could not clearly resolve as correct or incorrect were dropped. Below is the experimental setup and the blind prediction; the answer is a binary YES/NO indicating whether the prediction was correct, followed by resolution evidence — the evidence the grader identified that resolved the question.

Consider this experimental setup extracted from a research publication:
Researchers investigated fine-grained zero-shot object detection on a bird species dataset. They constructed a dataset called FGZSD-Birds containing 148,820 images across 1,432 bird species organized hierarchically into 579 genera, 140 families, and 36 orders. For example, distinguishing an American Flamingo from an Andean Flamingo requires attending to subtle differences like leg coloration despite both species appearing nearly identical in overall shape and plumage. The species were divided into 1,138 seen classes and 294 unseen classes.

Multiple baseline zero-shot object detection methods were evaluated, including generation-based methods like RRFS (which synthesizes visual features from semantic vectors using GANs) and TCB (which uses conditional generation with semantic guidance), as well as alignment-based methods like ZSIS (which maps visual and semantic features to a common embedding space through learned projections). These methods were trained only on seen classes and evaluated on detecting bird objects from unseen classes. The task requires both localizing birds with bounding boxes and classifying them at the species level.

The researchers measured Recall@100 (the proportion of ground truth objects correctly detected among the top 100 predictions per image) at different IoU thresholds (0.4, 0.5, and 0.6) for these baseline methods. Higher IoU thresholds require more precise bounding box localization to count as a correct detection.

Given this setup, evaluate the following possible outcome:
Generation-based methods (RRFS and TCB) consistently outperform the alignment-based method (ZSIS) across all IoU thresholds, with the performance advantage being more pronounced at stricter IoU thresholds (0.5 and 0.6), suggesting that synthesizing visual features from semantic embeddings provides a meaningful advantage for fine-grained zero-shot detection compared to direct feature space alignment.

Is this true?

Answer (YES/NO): NO